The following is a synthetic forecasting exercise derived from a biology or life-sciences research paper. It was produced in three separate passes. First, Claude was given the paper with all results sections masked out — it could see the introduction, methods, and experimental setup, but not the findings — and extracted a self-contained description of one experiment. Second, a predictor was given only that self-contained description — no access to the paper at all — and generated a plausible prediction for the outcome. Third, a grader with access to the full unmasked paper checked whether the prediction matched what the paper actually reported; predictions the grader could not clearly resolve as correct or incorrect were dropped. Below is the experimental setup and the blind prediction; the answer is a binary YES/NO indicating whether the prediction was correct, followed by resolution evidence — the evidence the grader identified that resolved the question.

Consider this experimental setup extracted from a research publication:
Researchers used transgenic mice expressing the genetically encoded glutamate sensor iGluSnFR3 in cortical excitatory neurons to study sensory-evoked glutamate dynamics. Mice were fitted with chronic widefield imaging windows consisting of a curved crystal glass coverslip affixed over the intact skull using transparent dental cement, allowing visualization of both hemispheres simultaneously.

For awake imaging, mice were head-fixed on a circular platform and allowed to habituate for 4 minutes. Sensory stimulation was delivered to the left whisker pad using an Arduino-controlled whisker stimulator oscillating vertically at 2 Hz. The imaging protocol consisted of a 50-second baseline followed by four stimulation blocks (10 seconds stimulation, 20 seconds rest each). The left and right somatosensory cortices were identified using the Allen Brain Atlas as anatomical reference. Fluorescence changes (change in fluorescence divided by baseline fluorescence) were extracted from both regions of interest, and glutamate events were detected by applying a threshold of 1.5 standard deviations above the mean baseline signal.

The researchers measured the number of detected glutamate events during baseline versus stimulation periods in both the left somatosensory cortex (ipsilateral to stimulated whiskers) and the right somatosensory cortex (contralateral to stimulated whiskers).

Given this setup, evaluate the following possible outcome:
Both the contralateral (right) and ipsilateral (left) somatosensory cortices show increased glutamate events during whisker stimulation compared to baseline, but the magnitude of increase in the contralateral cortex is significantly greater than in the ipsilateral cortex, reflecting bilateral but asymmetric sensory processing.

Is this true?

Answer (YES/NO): NO